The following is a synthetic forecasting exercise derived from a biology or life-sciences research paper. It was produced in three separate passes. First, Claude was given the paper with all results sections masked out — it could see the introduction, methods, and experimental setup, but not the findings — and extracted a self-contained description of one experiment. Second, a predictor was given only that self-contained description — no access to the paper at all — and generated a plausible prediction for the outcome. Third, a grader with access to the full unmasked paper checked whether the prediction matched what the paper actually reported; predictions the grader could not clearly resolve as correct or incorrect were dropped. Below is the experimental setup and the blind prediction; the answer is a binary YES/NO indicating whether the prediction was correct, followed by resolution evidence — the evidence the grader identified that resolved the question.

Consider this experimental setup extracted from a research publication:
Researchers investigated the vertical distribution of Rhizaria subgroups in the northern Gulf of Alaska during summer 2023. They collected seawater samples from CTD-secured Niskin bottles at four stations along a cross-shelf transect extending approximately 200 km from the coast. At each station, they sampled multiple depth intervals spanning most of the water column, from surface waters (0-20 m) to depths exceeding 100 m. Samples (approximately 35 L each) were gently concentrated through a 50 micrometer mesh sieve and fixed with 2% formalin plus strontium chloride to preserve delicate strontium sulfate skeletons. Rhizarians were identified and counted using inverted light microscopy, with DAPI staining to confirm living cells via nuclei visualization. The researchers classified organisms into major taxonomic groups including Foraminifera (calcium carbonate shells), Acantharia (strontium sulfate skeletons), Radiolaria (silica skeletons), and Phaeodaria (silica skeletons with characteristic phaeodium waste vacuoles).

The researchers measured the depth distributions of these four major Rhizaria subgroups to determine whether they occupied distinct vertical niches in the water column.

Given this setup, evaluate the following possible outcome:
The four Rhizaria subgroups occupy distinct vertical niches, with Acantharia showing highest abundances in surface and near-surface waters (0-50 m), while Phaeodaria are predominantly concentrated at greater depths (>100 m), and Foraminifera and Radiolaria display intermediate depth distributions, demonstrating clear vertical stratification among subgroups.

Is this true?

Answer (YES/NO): NO